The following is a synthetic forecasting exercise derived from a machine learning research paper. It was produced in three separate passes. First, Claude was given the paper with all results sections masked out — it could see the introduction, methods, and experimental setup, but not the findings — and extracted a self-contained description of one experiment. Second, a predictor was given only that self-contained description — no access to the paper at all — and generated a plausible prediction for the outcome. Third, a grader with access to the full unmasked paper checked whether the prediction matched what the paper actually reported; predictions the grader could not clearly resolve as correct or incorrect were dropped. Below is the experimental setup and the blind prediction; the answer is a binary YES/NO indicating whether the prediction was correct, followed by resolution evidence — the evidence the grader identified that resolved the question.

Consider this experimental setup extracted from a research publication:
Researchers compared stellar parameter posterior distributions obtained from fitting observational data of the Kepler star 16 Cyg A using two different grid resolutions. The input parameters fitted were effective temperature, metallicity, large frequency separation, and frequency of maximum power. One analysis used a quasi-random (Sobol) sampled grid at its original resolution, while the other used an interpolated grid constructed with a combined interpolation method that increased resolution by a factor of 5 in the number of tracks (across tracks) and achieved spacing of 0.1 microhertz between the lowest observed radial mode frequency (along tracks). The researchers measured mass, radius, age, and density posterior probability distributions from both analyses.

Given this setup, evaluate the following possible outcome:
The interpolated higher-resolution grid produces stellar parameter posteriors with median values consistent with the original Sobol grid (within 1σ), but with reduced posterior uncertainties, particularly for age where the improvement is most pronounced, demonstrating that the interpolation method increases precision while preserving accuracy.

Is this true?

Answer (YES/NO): NO